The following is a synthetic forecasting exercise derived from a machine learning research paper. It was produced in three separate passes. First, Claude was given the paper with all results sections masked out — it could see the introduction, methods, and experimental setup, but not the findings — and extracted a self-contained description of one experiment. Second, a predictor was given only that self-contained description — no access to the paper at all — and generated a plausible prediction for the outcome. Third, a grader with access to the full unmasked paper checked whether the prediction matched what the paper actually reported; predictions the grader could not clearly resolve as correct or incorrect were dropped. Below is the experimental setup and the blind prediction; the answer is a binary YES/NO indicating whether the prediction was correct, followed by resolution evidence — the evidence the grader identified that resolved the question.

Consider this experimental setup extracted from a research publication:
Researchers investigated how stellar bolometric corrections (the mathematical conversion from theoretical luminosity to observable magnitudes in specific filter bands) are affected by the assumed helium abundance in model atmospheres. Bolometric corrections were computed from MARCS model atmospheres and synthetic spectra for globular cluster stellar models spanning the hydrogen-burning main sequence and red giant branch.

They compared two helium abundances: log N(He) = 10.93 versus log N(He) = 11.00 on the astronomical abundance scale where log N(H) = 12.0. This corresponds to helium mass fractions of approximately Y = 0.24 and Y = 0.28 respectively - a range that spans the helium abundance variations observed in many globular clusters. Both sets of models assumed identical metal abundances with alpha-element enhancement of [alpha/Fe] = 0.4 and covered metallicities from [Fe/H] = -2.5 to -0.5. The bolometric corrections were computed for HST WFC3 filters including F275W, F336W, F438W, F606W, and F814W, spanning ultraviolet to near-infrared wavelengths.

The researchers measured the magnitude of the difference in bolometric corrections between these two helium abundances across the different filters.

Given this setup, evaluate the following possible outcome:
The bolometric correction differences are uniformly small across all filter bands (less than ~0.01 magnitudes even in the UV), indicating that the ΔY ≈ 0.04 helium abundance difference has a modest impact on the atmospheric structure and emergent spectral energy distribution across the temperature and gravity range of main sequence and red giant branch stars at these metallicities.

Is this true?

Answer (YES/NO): YES